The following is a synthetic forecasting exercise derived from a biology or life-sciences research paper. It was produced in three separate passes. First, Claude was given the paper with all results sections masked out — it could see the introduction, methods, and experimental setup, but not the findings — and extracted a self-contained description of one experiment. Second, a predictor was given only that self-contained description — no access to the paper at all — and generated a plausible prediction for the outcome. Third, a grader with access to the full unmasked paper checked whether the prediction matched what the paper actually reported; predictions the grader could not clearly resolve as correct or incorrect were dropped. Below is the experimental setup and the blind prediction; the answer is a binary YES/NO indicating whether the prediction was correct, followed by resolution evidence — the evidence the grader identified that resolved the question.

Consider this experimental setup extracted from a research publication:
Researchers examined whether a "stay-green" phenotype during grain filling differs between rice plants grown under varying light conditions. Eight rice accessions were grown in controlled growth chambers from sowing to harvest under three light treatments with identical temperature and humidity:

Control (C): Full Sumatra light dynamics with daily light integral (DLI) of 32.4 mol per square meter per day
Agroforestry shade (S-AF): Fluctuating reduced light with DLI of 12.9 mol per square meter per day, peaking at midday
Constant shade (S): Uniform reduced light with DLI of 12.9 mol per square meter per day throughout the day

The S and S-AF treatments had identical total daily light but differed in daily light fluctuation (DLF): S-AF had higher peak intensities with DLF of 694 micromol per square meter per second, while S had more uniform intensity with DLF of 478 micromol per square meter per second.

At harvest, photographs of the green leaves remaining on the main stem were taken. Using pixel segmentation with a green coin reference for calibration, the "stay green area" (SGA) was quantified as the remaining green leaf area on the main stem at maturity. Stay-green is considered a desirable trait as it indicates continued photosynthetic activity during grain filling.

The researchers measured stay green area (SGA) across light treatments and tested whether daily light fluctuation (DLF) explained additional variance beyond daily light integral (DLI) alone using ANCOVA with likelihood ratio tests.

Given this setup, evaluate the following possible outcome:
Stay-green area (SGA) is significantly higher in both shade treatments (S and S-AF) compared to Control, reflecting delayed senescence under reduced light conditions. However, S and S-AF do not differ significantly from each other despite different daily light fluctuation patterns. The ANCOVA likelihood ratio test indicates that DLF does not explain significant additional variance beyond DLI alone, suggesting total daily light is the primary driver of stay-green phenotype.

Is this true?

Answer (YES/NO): NO